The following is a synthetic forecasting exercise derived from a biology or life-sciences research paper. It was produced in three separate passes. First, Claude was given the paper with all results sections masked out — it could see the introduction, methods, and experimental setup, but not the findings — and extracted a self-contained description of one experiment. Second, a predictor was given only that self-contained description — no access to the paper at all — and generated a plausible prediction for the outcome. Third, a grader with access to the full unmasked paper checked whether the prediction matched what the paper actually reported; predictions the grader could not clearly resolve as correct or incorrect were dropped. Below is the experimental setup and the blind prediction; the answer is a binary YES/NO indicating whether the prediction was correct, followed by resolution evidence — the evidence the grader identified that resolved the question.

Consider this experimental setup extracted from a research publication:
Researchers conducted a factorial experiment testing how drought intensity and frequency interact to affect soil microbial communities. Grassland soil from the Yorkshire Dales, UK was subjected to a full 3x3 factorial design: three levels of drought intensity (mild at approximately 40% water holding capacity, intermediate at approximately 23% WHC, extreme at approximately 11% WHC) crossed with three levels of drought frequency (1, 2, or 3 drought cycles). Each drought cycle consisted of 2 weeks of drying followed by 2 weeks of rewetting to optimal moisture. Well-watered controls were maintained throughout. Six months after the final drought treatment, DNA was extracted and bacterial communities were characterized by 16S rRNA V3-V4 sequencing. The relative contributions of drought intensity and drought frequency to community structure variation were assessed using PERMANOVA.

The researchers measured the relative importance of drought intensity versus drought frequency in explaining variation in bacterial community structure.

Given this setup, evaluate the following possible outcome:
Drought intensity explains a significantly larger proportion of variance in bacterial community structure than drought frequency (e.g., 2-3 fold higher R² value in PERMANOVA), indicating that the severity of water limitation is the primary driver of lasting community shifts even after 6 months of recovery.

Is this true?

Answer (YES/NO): YES